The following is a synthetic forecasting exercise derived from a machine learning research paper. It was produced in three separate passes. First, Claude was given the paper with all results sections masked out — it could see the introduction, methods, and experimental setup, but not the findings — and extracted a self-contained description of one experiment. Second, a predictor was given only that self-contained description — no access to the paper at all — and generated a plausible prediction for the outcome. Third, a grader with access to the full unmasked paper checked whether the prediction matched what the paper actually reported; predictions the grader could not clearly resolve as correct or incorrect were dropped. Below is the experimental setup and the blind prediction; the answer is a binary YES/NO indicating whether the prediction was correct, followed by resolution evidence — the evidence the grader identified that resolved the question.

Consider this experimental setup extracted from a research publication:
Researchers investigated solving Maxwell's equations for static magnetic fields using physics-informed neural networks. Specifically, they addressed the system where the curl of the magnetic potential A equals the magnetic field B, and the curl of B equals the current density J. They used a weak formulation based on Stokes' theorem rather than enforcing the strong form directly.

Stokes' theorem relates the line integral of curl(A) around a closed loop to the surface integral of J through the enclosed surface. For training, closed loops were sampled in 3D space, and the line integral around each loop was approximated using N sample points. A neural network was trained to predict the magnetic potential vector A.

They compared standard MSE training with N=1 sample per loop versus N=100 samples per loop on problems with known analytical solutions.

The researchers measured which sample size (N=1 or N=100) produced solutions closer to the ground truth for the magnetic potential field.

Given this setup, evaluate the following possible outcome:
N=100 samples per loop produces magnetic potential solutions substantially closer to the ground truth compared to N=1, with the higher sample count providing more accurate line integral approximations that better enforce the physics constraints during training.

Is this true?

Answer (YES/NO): YES